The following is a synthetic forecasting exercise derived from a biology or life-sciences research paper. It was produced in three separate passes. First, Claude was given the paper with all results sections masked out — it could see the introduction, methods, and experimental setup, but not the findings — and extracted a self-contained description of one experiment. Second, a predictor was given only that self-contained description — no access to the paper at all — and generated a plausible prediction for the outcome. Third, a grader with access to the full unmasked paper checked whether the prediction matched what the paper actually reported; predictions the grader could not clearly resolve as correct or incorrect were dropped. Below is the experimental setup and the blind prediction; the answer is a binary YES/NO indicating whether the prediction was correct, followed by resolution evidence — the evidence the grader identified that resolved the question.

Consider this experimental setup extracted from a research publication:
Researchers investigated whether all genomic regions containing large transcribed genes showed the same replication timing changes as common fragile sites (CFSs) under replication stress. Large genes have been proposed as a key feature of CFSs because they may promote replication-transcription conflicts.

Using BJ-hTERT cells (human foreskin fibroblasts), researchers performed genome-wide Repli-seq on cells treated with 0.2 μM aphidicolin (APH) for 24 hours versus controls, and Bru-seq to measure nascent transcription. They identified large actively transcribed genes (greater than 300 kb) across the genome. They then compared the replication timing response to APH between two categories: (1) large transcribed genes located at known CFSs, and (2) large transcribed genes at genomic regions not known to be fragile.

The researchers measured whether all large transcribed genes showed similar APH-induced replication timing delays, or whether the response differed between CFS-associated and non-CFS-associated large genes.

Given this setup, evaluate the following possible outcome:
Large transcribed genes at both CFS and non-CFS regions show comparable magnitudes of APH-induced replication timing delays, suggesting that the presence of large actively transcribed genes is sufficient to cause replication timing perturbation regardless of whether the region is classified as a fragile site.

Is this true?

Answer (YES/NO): YES